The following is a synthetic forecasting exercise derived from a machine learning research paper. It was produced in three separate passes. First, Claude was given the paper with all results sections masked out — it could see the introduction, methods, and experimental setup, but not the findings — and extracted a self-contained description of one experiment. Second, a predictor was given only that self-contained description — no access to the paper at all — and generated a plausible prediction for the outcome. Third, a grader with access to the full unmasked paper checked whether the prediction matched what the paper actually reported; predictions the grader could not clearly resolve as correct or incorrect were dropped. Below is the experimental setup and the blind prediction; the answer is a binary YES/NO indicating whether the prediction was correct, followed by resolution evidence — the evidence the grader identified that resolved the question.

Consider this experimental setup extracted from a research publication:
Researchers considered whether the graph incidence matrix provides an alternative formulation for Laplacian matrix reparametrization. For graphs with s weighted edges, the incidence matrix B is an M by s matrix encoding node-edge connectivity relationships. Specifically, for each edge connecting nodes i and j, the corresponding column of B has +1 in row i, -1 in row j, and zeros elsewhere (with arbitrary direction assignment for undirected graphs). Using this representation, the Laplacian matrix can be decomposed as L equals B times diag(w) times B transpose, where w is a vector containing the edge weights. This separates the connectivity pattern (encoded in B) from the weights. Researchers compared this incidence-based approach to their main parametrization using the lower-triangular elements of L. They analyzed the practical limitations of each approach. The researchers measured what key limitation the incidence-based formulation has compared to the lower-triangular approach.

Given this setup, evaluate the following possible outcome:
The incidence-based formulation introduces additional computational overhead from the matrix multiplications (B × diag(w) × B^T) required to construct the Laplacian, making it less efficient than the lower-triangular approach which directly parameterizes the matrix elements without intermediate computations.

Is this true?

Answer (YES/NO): NO